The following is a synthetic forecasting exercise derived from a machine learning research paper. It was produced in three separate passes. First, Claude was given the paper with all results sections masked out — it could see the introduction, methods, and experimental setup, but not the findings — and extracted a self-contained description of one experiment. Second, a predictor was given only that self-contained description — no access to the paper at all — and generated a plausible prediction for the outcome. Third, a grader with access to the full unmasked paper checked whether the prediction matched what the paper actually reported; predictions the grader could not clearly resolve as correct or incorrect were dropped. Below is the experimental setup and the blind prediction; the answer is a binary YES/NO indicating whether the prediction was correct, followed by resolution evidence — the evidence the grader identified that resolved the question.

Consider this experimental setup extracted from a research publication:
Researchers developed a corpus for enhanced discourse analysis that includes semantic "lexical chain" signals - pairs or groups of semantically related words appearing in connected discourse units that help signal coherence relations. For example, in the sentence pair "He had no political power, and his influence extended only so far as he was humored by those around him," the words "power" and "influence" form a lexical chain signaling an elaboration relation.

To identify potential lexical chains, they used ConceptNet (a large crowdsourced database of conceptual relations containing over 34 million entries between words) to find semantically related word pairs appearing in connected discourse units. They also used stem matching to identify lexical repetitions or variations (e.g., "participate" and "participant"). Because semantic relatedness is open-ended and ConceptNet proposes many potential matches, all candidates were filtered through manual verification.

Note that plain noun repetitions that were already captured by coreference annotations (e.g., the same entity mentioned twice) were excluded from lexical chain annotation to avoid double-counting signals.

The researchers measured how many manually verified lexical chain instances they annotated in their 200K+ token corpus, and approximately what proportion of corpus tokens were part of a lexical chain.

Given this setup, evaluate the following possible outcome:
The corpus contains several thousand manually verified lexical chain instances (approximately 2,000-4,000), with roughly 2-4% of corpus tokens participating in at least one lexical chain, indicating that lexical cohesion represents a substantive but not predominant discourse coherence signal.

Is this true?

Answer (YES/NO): NO